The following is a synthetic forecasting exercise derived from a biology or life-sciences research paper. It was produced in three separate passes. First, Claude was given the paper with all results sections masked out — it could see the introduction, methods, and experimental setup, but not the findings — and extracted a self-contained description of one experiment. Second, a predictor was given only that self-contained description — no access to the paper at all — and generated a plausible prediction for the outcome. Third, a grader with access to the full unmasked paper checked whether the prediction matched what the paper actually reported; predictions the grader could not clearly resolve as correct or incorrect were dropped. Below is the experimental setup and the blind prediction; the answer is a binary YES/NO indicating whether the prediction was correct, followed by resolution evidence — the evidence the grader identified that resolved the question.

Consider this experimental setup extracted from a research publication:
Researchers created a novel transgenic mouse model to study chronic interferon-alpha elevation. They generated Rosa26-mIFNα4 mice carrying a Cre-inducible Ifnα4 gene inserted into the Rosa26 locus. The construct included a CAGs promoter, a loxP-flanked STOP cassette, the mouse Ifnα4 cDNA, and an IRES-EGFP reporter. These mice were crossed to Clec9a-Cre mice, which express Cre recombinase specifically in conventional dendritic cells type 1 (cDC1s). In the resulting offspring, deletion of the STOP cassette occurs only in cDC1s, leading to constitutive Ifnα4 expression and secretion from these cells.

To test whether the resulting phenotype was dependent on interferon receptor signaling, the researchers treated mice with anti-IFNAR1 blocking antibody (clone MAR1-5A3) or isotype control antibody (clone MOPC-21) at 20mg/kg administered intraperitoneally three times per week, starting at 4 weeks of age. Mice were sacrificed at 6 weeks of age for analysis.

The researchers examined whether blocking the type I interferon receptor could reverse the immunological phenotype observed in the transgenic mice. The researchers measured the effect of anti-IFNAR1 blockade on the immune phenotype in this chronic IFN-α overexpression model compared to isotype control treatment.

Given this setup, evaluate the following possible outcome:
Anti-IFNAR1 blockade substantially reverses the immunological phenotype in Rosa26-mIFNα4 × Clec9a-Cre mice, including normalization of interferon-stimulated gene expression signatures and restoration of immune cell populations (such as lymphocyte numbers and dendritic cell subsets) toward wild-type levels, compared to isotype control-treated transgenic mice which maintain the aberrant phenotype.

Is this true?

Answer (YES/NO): NO